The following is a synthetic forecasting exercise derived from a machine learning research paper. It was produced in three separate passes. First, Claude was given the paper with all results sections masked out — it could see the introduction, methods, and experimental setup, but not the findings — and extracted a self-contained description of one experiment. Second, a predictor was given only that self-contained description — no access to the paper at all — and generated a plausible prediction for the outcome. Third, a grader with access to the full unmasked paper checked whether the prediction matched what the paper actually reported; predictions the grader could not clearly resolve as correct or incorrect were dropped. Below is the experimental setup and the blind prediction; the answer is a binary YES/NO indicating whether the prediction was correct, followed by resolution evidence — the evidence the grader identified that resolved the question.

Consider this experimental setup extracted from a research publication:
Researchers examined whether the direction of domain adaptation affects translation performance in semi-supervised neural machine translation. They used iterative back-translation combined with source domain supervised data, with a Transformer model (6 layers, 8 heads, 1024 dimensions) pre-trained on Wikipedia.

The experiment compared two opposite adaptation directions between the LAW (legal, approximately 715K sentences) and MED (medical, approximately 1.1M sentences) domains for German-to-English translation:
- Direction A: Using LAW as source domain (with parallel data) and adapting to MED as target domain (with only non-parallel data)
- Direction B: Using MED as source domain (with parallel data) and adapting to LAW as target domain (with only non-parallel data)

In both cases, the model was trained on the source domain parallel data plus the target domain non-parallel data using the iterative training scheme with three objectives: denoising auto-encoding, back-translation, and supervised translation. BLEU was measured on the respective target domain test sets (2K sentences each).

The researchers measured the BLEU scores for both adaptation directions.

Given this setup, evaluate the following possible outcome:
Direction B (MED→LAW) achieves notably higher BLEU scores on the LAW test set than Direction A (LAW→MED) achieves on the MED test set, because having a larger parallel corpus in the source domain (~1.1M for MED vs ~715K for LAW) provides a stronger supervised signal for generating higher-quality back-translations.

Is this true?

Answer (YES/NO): NO